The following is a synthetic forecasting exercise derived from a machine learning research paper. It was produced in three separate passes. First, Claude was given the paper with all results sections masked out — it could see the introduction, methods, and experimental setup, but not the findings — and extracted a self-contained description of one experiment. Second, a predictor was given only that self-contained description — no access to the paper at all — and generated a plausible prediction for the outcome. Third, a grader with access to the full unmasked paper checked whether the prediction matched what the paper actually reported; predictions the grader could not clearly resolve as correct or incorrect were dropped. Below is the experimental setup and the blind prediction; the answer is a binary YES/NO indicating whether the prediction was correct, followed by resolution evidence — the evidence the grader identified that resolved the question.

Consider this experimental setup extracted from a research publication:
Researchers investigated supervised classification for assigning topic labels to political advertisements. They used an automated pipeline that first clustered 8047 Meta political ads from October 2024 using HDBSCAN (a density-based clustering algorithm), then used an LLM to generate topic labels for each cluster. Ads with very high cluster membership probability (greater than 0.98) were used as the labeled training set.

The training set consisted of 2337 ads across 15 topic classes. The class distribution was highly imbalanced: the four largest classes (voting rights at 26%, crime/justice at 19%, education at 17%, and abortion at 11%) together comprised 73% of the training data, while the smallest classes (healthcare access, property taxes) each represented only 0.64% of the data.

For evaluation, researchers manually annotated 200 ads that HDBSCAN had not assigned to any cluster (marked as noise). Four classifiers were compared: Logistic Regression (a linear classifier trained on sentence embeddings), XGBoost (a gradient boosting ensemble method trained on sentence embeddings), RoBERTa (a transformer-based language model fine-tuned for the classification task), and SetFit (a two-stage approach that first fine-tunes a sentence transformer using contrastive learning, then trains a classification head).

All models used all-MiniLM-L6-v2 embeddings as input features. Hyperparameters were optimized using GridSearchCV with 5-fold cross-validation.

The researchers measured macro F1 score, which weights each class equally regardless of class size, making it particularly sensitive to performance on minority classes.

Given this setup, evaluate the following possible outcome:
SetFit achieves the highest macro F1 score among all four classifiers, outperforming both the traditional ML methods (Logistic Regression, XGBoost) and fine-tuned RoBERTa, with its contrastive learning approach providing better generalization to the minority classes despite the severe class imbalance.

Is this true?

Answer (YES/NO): NO